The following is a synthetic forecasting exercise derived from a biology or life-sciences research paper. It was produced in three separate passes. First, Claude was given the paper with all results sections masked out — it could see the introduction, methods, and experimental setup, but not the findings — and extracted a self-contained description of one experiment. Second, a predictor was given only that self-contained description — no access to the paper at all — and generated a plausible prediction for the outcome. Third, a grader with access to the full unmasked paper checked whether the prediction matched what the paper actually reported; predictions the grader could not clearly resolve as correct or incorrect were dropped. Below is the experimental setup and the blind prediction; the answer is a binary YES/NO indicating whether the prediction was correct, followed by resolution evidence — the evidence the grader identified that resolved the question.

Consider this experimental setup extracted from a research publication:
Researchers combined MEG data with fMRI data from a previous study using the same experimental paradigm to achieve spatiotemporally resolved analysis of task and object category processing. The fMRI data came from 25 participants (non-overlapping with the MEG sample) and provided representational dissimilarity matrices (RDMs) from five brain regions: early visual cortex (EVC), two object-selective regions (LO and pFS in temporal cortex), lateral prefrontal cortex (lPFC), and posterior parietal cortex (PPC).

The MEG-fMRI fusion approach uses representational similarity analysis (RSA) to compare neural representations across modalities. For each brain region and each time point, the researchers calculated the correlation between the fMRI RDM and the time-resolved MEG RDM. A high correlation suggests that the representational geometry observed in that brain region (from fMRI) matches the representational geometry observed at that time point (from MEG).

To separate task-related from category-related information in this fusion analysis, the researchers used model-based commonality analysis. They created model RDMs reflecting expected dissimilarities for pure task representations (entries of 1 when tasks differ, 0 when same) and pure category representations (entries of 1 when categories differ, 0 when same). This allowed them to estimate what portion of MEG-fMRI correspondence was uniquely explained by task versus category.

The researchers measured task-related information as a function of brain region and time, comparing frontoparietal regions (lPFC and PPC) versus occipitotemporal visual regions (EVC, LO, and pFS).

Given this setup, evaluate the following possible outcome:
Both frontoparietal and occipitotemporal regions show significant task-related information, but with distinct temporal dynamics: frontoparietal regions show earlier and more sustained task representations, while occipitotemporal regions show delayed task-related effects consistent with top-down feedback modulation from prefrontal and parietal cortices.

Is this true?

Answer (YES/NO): NO